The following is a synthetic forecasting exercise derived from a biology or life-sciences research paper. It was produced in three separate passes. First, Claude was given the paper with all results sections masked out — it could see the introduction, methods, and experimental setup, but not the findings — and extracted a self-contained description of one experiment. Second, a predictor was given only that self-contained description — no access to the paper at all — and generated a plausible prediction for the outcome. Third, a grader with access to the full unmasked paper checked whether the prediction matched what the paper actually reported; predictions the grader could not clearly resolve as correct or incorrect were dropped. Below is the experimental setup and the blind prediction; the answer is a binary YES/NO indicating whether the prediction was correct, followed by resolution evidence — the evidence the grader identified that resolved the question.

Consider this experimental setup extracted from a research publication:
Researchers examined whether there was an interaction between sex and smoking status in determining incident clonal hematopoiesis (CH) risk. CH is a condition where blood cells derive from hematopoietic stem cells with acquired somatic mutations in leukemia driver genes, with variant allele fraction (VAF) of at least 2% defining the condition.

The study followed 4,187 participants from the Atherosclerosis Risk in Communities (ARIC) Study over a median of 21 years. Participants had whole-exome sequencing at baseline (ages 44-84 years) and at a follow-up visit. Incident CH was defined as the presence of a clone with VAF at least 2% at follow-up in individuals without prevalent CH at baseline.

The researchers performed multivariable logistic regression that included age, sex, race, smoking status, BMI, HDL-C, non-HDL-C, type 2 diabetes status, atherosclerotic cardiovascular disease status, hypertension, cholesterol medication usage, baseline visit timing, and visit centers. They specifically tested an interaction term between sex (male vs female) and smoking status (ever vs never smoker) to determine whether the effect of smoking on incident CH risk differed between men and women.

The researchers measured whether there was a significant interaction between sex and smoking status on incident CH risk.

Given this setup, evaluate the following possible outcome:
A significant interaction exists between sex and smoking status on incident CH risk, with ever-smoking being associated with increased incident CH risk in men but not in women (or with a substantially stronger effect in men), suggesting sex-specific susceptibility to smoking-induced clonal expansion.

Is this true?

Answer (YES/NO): NO